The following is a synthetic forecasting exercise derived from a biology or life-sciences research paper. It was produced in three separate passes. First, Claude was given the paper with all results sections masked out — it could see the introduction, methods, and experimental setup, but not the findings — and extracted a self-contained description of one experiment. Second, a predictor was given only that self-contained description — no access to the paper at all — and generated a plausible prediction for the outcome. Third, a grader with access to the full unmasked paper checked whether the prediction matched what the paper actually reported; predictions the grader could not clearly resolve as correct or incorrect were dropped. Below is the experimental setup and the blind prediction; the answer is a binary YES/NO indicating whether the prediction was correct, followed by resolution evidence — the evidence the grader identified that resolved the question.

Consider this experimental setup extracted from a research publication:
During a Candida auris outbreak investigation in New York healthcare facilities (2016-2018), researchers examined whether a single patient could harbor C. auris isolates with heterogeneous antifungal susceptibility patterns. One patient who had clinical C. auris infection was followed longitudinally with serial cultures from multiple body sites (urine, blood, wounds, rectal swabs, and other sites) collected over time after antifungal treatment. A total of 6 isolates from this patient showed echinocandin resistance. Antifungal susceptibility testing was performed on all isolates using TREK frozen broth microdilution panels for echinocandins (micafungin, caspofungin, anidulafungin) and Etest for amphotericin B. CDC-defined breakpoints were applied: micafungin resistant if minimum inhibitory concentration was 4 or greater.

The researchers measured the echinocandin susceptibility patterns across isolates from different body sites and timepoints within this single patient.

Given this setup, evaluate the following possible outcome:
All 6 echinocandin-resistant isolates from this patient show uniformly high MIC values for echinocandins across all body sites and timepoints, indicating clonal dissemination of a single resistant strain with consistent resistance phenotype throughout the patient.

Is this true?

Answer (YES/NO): NO